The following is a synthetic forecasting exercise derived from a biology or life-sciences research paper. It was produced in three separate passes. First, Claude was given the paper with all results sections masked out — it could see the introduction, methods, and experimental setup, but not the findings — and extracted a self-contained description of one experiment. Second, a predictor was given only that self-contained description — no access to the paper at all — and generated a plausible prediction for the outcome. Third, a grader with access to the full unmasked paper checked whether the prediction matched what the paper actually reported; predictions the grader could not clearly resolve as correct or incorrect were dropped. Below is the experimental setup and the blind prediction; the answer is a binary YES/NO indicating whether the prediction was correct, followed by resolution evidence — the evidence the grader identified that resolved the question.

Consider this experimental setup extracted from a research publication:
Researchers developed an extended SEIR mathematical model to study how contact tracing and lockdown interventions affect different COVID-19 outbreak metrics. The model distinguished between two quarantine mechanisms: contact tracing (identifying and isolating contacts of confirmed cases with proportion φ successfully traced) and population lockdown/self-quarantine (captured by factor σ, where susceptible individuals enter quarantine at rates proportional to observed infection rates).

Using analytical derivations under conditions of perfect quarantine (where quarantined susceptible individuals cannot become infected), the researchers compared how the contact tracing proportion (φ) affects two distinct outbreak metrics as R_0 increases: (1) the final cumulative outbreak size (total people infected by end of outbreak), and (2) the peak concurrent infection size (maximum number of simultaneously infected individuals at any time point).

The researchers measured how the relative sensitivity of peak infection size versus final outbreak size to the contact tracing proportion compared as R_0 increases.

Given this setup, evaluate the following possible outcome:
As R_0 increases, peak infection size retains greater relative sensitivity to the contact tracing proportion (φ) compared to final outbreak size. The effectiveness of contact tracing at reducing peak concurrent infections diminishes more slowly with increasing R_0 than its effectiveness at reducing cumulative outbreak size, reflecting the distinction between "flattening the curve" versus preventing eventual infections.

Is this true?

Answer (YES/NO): YES